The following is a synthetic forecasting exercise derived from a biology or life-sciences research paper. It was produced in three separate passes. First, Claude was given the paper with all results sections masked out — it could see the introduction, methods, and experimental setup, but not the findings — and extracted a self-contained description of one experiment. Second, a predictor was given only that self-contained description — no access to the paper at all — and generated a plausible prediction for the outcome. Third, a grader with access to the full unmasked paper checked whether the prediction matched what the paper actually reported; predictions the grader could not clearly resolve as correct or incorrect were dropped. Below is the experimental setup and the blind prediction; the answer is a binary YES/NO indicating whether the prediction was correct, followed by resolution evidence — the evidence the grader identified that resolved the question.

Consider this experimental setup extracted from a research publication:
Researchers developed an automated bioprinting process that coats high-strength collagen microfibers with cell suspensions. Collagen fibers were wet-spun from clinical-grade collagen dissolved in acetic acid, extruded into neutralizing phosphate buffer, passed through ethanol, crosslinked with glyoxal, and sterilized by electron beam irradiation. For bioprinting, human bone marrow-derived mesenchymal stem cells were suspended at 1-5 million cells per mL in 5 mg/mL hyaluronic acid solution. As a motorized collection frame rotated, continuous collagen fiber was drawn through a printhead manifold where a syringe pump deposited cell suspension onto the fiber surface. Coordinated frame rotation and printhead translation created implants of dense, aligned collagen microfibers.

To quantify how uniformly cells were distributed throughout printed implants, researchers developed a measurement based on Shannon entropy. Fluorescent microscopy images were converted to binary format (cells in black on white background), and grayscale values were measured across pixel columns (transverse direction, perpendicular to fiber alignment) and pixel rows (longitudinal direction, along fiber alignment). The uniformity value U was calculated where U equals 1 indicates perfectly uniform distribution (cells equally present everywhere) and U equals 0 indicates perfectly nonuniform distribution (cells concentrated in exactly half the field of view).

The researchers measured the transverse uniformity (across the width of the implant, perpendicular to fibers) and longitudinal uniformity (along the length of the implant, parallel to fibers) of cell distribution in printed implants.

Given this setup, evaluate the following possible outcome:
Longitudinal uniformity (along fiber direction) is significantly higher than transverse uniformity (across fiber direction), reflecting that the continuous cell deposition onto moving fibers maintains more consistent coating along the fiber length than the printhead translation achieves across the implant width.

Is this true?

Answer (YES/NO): NO